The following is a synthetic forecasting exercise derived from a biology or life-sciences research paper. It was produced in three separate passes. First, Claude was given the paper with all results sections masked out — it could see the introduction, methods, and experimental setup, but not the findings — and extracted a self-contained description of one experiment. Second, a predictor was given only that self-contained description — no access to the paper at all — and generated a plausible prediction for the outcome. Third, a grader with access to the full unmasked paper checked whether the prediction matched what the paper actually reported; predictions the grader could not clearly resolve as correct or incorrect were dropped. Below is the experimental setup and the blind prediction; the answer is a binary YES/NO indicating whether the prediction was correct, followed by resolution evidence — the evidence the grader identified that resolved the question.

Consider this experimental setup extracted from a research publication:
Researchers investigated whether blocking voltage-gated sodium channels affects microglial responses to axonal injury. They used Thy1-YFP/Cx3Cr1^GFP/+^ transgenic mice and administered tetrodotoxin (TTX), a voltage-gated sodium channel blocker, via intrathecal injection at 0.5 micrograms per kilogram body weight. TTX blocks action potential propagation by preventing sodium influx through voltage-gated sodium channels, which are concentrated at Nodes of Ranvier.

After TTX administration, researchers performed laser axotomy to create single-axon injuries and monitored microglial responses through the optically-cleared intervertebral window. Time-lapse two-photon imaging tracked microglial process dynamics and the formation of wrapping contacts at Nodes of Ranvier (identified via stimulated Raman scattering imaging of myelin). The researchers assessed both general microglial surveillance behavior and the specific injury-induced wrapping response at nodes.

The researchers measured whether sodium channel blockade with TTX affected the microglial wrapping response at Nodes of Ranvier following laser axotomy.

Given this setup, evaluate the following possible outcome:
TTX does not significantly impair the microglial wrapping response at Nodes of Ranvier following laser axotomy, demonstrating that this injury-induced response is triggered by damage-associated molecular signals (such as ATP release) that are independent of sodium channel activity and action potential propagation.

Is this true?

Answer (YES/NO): NO